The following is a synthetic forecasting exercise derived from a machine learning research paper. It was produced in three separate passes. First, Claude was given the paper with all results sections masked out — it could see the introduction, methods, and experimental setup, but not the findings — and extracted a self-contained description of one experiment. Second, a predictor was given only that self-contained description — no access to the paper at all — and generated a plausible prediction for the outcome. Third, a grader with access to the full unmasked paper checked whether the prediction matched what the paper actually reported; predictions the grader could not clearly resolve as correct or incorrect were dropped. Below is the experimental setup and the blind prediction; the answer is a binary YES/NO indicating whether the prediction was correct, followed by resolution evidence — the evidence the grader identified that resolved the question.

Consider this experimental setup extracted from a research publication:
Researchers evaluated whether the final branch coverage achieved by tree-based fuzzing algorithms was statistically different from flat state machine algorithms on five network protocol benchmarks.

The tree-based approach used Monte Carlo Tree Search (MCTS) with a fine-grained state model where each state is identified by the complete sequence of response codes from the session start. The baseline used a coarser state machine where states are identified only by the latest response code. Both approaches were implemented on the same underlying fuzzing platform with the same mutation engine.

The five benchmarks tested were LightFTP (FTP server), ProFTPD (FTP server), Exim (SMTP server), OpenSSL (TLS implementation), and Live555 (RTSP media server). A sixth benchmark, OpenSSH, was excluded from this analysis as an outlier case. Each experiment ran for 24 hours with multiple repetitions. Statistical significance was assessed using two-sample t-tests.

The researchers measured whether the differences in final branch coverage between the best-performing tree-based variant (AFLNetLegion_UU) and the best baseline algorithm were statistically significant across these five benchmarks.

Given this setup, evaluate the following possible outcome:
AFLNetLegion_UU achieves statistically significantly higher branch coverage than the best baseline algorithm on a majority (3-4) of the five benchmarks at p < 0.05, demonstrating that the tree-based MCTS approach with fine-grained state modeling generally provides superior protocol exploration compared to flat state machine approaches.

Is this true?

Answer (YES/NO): NO